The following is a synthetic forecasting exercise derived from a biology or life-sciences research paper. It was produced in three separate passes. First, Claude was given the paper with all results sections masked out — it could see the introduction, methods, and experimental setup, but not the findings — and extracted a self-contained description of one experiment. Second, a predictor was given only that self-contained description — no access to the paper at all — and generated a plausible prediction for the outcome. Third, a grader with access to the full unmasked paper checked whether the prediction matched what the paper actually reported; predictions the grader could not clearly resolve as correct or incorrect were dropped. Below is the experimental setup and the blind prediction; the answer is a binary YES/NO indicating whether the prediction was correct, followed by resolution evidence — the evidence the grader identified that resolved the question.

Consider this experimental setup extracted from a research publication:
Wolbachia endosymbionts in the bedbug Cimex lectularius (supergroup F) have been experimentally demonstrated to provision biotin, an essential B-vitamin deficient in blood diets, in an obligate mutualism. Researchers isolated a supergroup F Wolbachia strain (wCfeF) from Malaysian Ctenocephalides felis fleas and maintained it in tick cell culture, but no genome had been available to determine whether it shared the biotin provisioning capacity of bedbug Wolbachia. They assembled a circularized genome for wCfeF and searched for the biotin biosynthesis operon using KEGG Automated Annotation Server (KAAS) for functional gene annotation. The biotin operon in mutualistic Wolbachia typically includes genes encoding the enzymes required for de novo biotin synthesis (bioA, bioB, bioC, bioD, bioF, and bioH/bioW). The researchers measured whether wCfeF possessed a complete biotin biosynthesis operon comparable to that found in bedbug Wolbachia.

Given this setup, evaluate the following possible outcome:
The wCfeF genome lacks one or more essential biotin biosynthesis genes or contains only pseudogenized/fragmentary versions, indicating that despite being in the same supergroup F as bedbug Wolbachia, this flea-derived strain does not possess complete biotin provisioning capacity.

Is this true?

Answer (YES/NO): YES